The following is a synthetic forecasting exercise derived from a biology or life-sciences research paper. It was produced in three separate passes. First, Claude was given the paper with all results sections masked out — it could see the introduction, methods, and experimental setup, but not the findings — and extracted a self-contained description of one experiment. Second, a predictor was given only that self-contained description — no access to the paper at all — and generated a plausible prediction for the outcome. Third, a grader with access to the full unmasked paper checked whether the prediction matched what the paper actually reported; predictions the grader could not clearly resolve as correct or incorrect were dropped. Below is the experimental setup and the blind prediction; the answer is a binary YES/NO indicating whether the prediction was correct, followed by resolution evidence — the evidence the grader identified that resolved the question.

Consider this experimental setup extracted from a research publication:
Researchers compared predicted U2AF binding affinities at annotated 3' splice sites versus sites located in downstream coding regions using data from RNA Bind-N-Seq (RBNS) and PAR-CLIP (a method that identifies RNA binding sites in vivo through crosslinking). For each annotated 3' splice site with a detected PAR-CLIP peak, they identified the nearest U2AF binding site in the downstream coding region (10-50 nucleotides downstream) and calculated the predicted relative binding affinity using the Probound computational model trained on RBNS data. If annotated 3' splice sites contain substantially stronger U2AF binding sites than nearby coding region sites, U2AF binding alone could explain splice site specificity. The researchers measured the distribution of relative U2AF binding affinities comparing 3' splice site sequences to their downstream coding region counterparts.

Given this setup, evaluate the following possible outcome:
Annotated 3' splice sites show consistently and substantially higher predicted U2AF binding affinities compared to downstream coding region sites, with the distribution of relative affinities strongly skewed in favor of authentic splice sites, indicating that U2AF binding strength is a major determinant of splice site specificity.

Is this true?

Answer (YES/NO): NO